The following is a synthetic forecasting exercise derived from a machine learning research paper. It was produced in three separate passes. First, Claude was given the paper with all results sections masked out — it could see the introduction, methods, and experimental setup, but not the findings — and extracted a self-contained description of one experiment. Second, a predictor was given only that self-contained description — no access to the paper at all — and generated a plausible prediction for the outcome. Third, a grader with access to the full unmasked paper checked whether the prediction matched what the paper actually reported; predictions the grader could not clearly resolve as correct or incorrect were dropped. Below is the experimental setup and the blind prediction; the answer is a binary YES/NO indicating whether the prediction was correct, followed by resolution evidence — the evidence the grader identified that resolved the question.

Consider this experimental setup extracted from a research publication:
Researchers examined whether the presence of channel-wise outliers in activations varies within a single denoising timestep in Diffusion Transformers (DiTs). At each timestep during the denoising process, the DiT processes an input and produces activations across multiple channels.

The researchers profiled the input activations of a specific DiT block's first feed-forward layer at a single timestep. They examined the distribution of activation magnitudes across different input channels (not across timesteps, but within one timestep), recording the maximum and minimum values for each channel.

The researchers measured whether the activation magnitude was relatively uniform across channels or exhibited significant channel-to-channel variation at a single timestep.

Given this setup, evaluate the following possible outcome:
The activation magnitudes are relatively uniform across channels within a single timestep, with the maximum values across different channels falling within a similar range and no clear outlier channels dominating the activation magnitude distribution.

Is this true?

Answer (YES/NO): NO